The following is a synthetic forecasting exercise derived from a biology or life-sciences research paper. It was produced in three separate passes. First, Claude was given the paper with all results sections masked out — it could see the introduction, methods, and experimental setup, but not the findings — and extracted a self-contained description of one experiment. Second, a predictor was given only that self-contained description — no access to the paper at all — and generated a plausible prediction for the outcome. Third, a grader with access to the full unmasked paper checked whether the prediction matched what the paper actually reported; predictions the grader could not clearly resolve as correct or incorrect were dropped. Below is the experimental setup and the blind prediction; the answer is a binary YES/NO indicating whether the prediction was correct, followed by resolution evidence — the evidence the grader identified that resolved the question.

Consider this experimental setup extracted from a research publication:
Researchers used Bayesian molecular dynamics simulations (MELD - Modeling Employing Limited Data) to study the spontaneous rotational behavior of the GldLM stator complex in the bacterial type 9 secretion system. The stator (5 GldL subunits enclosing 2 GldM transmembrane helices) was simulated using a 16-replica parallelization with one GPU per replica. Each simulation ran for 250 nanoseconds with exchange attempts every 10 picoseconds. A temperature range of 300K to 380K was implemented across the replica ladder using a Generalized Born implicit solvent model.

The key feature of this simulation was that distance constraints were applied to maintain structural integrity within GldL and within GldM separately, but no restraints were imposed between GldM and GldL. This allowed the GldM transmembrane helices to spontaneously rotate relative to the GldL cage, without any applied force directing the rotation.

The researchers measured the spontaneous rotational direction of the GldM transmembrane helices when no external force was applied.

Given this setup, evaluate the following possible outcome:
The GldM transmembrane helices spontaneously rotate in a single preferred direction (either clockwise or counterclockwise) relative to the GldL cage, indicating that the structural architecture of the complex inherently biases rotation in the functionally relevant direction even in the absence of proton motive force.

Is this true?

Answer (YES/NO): YES